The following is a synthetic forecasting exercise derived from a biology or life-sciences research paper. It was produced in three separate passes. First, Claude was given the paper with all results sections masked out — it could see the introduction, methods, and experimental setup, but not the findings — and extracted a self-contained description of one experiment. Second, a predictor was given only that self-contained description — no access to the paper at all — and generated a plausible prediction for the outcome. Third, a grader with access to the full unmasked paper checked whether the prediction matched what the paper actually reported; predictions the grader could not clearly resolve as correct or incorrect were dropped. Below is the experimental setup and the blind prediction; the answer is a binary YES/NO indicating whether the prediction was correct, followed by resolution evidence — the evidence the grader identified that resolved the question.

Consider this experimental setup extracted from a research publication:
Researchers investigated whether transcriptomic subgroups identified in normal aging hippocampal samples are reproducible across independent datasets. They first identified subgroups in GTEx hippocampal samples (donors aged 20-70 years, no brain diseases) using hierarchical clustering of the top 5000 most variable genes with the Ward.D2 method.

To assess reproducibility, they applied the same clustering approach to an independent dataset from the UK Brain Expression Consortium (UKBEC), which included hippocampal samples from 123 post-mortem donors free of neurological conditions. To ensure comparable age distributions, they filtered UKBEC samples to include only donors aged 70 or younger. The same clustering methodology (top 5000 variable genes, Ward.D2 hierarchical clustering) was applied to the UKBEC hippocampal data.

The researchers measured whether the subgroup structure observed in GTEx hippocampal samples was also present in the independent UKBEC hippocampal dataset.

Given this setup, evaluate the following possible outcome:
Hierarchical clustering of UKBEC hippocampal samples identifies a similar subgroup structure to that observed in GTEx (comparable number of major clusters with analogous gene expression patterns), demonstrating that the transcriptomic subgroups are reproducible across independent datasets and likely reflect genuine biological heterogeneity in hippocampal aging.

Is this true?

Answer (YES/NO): YES